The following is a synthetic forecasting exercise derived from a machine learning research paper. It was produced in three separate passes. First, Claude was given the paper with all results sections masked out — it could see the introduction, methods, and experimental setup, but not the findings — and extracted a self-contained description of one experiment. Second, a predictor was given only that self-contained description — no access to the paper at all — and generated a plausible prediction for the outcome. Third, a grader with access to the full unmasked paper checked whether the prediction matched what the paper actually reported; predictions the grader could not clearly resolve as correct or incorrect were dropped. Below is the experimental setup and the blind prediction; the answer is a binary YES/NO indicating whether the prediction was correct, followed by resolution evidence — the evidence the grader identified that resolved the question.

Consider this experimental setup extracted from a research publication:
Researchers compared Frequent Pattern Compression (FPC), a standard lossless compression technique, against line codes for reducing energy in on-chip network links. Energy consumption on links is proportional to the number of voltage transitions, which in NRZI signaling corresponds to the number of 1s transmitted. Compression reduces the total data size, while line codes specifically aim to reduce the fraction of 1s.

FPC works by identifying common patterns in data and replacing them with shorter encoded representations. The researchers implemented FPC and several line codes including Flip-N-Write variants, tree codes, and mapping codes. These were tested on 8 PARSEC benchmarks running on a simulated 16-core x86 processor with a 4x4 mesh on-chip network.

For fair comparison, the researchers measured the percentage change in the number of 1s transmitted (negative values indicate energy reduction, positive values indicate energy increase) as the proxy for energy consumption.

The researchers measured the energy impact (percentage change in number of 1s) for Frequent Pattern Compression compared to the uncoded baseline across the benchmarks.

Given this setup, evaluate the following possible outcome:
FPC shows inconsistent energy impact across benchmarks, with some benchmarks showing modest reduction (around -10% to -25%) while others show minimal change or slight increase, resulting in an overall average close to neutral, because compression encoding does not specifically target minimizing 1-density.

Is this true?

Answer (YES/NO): NO